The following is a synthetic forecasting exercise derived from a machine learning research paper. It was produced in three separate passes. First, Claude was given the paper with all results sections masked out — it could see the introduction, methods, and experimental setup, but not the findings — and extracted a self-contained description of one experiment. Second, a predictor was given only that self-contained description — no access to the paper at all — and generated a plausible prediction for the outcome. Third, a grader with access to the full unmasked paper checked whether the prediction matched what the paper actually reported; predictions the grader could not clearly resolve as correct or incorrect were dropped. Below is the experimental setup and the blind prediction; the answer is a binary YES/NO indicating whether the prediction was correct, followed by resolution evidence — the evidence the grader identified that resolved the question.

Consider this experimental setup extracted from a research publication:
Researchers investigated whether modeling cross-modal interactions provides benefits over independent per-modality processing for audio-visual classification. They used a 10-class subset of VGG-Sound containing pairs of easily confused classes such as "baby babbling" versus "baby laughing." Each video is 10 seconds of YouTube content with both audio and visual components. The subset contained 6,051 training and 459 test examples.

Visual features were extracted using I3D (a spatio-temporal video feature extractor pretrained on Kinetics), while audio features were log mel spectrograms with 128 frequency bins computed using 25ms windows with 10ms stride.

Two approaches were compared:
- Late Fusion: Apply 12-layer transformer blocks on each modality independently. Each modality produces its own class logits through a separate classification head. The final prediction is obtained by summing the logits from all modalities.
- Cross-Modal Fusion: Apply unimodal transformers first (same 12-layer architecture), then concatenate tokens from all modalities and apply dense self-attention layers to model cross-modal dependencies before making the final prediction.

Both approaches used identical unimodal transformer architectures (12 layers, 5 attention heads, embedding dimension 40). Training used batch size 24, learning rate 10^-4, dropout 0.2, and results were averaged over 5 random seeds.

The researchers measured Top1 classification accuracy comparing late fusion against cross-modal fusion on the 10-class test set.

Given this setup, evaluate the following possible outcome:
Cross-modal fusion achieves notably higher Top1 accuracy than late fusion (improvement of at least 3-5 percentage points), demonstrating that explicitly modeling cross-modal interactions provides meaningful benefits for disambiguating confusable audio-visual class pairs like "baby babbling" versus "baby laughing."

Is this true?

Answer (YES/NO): NO